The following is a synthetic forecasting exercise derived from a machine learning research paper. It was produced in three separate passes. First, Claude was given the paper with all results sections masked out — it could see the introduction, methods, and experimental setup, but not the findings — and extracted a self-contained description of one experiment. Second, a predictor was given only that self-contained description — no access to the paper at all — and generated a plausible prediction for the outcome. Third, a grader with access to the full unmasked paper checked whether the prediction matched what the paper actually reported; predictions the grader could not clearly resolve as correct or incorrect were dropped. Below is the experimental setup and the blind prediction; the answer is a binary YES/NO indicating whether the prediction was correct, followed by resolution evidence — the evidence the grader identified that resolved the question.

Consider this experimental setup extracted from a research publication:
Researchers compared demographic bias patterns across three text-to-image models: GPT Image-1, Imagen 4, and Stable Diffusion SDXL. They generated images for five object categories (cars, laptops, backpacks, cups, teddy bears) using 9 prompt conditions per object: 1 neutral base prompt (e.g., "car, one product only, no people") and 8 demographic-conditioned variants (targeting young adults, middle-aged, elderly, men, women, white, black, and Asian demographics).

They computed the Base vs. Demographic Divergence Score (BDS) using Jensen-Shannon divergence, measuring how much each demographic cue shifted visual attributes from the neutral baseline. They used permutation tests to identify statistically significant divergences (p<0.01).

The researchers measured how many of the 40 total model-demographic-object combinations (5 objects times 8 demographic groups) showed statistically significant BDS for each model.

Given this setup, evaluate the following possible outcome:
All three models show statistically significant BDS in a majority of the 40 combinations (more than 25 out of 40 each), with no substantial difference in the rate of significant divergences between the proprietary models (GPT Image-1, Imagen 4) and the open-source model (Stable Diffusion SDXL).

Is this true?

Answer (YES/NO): NO